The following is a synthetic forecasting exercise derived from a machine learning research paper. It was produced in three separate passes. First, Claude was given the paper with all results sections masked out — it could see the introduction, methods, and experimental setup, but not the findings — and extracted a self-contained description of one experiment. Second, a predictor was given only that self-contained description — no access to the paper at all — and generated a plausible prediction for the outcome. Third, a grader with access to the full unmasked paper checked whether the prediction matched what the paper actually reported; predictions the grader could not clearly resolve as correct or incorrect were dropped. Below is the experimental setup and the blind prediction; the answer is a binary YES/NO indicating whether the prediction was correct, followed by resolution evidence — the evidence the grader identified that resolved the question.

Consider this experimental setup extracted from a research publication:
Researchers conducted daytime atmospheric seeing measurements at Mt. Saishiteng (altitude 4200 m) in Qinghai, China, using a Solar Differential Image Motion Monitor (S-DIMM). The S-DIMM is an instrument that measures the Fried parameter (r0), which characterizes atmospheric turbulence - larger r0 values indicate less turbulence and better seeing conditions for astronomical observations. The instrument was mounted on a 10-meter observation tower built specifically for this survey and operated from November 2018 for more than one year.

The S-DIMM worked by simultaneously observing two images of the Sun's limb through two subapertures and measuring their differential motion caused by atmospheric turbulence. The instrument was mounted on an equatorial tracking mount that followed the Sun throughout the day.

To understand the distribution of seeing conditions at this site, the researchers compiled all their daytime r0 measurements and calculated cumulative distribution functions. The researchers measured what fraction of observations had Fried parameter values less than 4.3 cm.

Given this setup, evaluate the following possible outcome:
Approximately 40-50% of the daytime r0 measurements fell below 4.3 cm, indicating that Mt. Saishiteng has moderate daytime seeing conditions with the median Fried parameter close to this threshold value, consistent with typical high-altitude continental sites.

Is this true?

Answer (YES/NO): NO